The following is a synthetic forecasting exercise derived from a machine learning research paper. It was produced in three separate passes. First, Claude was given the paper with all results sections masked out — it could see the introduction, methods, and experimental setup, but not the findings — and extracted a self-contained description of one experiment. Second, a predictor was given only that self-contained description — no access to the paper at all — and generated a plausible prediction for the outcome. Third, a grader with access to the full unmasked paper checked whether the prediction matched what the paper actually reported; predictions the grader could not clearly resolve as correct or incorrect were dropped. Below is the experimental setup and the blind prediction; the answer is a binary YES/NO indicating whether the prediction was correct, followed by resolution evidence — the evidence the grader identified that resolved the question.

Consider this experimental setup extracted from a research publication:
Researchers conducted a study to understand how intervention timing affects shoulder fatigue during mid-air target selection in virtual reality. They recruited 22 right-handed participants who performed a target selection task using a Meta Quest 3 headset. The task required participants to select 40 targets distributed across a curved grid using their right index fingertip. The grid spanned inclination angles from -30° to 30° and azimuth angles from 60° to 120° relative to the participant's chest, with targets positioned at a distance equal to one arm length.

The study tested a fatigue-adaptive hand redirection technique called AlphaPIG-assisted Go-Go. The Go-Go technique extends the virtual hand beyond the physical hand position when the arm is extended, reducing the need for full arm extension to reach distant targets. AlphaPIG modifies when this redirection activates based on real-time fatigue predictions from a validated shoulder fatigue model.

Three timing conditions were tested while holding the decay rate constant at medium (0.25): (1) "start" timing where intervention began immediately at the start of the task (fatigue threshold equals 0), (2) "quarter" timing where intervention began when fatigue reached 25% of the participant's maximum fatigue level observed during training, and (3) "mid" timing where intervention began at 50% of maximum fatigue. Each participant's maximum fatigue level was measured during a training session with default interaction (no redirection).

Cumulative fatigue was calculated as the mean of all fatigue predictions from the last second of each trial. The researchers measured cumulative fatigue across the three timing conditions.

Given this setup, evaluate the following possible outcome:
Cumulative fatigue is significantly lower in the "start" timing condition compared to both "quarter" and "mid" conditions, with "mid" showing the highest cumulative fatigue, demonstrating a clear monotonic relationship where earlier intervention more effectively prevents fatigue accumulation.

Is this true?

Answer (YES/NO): YES